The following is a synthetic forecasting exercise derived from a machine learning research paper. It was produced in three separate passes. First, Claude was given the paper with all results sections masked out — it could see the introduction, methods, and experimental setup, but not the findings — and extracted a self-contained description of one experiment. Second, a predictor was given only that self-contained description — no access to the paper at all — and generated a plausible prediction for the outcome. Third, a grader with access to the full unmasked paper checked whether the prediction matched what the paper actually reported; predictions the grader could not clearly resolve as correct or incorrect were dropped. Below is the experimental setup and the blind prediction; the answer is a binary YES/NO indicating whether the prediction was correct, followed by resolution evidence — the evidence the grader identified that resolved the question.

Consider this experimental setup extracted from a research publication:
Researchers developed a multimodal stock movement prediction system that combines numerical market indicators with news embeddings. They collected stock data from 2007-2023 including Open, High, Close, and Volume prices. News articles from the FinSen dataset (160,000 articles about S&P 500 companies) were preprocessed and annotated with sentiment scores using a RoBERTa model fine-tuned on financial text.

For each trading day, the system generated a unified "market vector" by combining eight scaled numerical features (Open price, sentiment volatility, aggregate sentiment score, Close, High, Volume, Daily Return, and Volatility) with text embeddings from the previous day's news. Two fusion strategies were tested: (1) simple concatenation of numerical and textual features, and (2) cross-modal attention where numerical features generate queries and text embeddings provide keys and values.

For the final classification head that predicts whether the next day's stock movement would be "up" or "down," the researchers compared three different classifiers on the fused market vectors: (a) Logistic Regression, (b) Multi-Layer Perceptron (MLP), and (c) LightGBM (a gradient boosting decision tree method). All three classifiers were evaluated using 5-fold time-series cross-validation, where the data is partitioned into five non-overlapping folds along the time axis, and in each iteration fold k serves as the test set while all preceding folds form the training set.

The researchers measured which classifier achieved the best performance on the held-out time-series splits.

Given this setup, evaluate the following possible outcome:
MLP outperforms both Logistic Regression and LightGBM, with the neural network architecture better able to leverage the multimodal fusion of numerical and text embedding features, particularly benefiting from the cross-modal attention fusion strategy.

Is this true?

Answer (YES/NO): NO